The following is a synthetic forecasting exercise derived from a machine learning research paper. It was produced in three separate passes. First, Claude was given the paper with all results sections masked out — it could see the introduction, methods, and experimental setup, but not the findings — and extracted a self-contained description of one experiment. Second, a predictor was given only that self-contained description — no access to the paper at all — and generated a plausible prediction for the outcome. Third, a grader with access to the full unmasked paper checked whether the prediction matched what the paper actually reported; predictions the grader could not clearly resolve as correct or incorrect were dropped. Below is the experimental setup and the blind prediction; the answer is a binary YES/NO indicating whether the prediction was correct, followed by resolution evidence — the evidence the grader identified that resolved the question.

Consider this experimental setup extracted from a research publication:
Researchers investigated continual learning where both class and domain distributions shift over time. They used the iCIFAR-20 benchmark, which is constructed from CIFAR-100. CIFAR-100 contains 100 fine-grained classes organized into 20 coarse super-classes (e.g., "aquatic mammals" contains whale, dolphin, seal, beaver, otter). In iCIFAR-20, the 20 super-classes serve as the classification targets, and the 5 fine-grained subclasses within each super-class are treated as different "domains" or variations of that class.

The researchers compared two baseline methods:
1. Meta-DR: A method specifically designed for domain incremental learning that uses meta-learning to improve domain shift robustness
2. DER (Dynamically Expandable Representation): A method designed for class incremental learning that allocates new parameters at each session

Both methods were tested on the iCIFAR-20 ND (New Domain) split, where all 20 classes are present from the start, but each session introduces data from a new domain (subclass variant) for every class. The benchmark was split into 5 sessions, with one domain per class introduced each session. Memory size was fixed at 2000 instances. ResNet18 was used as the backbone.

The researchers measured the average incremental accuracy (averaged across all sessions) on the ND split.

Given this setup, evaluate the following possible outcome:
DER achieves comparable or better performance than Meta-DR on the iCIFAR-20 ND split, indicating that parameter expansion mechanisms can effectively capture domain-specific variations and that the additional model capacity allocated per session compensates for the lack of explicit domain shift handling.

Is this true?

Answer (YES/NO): YES